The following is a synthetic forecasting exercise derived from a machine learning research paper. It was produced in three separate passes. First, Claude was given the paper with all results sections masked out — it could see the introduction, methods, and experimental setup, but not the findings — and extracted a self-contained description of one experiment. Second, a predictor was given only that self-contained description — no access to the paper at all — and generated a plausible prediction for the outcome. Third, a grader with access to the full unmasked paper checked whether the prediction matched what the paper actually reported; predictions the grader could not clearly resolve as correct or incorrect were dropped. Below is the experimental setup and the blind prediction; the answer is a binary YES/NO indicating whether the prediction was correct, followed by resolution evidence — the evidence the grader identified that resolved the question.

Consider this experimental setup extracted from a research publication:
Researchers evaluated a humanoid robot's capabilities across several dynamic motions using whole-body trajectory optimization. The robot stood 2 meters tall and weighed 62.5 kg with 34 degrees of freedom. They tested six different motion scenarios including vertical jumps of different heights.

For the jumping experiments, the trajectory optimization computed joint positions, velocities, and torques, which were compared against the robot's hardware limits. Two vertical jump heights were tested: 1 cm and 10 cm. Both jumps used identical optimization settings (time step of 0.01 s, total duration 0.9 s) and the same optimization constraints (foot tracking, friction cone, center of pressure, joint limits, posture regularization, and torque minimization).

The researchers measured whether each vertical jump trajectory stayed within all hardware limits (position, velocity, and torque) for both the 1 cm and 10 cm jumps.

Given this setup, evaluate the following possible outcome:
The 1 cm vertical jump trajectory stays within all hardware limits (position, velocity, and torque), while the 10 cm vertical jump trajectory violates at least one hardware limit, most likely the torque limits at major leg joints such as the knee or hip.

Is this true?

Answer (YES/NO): NO